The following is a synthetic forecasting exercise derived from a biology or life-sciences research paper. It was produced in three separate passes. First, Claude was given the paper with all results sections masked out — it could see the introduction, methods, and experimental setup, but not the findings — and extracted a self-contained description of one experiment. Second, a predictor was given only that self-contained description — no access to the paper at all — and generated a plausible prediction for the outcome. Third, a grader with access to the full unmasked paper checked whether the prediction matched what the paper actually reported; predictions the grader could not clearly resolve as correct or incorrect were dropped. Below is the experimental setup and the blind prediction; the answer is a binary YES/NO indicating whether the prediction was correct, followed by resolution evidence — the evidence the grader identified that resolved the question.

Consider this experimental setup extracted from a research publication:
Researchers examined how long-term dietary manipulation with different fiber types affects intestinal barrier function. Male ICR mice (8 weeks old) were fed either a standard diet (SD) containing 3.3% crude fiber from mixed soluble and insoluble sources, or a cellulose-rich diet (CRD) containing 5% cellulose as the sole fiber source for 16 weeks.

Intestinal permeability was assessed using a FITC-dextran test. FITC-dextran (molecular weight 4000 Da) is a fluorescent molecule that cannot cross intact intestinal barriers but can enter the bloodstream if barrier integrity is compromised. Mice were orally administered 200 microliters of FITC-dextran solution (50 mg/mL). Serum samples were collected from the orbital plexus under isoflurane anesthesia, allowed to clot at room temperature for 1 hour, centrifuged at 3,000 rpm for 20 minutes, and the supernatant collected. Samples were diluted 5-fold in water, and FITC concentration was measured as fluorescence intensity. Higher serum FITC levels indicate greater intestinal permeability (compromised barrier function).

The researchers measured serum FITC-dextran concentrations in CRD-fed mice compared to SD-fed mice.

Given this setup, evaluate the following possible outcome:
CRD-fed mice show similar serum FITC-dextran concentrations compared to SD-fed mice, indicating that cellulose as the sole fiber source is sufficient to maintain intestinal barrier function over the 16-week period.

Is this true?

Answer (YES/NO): NO